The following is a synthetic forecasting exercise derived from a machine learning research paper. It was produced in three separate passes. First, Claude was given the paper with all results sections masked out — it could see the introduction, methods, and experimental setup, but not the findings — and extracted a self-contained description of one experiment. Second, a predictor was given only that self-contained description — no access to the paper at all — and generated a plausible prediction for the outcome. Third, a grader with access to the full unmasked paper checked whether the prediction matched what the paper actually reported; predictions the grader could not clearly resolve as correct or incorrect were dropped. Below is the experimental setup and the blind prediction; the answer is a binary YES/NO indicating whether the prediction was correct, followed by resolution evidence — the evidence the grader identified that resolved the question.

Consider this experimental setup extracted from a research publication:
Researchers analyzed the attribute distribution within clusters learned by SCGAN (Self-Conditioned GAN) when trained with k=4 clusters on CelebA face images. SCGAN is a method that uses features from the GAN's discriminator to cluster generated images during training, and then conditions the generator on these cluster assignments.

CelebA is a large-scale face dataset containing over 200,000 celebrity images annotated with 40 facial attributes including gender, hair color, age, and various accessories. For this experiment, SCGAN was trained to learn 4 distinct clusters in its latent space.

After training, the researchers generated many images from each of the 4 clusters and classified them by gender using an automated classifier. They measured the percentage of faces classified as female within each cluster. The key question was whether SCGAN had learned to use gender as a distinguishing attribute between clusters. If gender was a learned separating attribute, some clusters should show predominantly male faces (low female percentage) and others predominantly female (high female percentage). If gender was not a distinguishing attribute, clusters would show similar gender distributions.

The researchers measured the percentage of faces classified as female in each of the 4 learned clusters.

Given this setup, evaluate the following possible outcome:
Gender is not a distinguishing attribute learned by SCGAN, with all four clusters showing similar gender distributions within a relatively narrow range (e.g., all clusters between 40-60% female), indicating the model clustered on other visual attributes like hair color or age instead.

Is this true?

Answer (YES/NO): NO